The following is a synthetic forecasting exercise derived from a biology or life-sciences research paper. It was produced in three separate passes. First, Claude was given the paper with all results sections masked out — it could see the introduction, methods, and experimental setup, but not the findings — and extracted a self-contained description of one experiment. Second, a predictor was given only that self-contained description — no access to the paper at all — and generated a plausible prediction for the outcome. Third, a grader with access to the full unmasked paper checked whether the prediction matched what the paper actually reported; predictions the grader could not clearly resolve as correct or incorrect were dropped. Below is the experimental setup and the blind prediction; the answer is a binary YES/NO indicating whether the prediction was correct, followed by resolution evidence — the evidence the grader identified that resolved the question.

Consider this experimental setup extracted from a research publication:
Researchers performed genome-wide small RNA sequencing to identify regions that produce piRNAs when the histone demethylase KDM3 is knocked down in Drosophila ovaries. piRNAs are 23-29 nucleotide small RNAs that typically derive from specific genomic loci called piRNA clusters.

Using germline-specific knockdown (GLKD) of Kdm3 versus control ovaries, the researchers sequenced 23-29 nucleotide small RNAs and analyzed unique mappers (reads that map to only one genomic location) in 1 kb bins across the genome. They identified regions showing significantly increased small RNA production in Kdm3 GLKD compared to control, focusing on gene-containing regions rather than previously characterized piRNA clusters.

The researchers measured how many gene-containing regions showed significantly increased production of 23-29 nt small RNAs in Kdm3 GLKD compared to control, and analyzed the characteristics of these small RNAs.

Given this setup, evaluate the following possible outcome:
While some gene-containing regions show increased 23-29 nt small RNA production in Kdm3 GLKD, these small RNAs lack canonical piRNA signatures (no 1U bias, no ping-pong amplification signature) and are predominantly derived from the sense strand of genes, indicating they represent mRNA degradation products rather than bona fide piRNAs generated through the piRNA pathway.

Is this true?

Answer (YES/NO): NO